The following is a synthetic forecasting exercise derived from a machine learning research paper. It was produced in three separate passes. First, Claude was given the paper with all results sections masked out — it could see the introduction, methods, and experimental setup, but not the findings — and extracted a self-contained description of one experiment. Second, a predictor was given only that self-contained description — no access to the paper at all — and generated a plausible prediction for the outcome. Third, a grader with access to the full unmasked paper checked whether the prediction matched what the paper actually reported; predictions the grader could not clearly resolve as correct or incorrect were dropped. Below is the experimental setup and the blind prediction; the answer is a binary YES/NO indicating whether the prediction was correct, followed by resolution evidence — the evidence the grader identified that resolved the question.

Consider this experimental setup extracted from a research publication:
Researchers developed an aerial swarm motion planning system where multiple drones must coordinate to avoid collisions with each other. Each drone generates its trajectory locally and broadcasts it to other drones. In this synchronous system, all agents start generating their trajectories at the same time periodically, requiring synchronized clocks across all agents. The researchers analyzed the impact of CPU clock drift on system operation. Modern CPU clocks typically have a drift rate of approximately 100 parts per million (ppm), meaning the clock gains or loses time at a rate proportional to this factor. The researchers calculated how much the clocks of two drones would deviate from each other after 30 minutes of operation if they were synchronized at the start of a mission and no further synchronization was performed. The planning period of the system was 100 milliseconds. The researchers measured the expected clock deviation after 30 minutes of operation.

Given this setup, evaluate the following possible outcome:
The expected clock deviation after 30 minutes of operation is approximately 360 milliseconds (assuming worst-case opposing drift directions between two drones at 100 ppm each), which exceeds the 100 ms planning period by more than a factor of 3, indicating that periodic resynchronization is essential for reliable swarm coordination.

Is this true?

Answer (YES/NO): NO